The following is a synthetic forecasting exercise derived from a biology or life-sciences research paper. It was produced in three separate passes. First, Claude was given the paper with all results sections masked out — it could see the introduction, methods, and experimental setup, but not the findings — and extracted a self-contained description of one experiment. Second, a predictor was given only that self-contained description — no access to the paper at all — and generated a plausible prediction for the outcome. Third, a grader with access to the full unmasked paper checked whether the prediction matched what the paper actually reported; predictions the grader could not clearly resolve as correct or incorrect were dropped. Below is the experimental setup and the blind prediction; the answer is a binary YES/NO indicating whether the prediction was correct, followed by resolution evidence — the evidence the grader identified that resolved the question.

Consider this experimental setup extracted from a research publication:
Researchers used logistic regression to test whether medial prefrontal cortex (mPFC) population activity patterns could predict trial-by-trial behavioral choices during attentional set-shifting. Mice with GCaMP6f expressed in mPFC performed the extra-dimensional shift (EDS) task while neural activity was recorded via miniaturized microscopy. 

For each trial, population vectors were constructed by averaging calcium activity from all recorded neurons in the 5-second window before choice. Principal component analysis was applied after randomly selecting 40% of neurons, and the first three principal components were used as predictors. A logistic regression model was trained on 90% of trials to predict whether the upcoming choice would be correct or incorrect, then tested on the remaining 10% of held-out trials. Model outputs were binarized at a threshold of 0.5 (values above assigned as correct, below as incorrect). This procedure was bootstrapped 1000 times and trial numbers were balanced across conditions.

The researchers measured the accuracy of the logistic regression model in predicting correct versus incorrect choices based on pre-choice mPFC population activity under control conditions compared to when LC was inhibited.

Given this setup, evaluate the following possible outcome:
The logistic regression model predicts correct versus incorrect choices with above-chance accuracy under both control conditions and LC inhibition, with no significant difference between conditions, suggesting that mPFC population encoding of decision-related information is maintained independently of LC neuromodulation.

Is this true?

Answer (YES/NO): NO